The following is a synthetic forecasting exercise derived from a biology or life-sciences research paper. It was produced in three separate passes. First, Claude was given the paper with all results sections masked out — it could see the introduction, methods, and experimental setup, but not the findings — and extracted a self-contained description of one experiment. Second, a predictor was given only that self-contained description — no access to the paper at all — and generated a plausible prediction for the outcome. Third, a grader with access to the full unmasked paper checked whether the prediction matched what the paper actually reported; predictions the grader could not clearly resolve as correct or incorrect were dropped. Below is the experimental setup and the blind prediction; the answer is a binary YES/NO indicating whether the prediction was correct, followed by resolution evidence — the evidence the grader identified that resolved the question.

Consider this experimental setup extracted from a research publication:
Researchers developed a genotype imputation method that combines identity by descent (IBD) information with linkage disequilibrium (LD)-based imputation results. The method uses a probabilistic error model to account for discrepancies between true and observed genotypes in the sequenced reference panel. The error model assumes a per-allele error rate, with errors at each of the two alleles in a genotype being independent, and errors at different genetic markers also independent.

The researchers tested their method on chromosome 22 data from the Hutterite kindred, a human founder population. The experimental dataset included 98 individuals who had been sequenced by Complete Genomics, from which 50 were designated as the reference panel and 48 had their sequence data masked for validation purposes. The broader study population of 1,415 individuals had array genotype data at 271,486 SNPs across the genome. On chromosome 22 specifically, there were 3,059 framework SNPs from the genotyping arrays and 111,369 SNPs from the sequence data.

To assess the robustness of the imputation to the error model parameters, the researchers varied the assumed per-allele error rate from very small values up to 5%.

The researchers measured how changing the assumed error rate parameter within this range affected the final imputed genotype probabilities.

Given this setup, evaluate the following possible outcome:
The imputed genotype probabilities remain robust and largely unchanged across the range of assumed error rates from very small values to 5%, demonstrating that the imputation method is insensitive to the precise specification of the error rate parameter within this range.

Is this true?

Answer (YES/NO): YES